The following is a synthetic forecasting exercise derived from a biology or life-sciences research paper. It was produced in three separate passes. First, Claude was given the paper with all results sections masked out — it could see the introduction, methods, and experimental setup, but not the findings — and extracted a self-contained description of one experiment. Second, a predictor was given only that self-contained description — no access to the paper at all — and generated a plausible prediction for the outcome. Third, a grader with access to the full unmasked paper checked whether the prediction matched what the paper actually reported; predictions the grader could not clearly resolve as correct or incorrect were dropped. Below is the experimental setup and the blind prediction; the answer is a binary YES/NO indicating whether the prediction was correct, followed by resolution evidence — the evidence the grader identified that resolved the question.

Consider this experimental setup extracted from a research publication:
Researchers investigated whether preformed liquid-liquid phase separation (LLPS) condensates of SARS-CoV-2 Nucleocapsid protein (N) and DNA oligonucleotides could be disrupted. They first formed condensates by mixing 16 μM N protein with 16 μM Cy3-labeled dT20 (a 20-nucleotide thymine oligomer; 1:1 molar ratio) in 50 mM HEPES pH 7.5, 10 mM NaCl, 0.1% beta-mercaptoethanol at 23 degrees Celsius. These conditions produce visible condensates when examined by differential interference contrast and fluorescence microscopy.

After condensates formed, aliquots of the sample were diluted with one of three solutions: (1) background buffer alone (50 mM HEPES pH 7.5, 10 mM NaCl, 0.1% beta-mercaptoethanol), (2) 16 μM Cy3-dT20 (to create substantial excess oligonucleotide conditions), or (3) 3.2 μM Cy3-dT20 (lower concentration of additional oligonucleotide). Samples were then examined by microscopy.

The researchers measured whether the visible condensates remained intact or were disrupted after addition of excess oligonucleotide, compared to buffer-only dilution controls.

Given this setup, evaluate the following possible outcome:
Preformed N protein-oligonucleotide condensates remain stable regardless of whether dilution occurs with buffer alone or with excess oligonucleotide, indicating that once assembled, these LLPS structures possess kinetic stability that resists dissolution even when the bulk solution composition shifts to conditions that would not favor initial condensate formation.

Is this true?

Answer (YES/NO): NO